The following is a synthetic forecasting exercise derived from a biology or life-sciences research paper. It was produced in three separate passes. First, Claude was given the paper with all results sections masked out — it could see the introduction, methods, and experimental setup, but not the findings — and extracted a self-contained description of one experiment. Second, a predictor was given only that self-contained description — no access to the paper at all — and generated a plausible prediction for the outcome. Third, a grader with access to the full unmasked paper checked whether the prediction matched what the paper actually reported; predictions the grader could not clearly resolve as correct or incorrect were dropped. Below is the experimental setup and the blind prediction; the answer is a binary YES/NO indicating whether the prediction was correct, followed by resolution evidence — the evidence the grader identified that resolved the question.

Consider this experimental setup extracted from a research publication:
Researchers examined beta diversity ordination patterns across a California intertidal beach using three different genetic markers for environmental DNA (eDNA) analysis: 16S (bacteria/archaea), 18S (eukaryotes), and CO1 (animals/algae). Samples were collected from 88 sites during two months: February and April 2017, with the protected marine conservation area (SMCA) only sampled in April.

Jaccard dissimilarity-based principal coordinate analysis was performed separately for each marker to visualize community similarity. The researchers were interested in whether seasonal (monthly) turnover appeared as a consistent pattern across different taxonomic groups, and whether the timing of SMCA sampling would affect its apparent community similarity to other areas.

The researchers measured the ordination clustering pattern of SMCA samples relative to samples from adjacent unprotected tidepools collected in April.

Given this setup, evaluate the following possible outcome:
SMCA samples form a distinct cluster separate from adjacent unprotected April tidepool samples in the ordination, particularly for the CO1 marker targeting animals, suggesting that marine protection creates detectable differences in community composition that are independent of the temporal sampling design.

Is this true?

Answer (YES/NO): NO